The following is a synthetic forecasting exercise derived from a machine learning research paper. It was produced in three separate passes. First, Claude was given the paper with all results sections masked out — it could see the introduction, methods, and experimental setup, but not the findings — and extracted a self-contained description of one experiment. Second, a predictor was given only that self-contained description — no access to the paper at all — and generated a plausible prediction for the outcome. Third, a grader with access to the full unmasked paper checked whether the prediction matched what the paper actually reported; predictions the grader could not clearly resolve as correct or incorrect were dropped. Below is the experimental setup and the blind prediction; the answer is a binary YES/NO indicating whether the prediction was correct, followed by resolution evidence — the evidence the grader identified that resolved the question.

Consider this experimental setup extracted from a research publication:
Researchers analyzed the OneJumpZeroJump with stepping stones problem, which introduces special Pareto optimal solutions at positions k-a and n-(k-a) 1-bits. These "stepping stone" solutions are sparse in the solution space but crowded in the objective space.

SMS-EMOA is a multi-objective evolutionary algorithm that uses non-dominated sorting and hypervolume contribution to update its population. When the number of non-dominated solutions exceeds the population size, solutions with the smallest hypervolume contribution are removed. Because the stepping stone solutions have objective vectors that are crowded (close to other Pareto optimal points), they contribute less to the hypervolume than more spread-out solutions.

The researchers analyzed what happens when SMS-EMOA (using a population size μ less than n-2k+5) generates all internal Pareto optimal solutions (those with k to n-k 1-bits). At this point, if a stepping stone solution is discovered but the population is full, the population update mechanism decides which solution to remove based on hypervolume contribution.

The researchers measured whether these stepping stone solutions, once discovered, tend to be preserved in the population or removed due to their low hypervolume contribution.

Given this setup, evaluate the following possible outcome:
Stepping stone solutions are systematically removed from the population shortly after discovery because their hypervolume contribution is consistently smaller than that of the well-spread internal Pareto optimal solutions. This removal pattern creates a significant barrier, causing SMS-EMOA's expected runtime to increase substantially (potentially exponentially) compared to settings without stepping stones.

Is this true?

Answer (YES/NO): NO